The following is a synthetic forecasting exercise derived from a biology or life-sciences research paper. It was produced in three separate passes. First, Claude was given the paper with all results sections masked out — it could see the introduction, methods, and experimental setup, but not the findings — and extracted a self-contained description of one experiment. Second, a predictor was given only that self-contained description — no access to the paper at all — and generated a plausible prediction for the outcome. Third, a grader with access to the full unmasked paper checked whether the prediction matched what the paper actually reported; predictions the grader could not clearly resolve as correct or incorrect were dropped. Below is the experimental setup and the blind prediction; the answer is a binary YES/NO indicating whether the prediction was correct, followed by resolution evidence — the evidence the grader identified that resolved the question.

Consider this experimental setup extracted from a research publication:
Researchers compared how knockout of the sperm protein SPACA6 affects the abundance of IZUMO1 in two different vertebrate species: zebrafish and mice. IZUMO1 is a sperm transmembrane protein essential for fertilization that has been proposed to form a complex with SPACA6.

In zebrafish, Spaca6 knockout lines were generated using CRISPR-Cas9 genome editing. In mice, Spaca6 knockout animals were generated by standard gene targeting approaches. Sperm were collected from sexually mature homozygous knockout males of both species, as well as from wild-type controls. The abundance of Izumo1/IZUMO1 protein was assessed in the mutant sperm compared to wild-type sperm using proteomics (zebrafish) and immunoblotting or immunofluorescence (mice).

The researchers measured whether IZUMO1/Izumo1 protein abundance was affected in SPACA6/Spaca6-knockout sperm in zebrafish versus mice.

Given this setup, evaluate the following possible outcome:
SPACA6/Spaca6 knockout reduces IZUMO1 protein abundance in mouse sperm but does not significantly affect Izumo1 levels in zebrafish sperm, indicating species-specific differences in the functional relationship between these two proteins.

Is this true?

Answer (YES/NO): NO